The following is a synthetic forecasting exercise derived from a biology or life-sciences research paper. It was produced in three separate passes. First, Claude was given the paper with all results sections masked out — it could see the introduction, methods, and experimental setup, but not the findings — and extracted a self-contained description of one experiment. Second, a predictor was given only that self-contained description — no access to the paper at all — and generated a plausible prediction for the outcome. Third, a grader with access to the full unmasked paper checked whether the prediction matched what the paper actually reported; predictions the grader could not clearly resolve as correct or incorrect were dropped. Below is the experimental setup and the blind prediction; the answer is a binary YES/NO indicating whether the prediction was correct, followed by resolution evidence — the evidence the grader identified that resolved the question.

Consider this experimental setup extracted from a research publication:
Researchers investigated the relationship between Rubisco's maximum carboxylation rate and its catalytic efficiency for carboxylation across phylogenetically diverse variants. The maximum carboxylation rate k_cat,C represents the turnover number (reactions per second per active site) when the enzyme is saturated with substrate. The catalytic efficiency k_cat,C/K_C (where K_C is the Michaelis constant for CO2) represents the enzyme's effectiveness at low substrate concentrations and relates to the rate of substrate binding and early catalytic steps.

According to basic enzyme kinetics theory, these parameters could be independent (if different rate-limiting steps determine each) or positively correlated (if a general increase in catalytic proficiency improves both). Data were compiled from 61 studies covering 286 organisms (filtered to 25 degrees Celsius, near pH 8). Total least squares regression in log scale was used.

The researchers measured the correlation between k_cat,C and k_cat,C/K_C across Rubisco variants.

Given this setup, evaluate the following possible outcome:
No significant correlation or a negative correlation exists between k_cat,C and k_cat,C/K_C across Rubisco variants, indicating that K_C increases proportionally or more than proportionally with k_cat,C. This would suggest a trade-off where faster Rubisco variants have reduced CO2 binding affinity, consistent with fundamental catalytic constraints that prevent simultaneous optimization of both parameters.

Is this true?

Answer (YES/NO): NO